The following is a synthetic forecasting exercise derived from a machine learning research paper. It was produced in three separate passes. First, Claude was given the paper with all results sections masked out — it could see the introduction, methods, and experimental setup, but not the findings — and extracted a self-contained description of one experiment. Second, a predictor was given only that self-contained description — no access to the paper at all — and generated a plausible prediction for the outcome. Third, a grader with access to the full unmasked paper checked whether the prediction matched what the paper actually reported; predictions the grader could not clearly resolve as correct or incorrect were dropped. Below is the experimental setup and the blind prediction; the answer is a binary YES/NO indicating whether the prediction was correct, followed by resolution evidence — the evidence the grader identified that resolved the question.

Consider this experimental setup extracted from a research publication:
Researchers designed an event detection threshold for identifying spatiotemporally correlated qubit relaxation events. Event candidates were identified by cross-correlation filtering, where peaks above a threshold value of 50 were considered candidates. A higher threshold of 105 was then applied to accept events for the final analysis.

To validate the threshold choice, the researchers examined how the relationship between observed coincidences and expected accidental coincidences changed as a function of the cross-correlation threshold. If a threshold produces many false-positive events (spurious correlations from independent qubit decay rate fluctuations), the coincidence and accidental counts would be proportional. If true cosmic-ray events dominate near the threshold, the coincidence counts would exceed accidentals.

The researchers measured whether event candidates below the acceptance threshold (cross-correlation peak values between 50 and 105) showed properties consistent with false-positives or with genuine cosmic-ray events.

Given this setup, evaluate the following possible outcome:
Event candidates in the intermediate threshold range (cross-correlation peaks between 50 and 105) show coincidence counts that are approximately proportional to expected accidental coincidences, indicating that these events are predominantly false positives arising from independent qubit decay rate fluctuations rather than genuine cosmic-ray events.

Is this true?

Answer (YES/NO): YES